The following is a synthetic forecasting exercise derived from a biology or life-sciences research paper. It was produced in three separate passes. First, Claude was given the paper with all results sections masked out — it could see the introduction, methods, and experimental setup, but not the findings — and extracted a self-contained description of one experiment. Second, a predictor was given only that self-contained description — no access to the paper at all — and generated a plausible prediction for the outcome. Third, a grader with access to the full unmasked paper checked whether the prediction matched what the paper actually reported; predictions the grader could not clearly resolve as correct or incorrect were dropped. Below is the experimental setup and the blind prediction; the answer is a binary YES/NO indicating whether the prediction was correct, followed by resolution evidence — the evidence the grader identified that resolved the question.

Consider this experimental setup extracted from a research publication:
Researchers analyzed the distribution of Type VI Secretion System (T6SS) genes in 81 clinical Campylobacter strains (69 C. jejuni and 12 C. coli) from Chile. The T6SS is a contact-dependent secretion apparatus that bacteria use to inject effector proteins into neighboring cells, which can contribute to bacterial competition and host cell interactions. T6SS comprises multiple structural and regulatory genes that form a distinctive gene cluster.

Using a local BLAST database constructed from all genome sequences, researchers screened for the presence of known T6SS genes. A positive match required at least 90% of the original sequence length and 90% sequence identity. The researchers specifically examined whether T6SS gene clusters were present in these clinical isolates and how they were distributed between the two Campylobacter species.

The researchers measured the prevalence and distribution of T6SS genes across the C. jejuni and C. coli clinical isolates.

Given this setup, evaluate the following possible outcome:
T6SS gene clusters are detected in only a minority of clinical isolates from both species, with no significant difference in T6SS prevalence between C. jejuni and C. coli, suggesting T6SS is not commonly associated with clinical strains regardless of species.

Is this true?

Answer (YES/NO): YES